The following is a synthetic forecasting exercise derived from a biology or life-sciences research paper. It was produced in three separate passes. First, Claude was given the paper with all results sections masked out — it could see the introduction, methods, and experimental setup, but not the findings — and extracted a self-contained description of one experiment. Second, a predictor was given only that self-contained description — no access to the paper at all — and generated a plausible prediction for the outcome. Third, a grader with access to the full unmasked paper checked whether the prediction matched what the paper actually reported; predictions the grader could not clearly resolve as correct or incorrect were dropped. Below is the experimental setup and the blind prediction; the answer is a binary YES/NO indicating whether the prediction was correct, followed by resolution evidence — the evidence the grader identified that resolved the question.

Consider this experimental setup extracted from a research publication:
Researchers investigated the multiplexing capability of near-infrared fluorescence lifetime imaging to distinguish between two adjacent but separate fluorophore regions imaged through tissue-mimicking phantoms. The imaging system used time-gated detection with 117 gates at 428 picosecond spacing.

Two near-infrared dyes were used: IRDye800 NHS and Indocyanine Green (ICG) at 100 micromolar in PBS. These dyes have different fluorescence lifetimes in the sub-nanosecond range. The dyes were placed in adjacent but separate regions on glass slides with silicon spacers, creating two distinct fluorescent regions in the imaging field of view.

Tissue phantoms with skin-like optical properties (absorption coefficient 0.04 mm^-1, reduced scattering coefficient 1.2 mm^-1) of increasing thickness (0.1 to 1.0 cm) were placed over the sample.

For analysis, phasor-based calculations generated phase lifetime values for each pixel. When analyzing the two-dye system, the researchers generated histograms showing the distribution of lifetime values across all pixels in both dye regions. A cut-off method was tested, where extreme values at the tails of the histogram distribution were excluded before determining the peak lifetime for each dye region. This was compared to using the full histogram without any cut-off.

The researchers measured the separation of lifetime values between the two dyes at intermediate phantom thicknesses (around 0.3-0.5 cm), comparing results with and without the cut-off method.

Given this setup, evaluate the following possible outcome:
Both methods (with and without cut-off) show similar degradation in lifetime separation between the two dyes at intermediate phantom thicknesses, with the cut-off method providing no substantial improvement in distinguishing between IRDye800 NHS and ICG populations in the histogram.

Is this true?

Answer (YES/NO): NO